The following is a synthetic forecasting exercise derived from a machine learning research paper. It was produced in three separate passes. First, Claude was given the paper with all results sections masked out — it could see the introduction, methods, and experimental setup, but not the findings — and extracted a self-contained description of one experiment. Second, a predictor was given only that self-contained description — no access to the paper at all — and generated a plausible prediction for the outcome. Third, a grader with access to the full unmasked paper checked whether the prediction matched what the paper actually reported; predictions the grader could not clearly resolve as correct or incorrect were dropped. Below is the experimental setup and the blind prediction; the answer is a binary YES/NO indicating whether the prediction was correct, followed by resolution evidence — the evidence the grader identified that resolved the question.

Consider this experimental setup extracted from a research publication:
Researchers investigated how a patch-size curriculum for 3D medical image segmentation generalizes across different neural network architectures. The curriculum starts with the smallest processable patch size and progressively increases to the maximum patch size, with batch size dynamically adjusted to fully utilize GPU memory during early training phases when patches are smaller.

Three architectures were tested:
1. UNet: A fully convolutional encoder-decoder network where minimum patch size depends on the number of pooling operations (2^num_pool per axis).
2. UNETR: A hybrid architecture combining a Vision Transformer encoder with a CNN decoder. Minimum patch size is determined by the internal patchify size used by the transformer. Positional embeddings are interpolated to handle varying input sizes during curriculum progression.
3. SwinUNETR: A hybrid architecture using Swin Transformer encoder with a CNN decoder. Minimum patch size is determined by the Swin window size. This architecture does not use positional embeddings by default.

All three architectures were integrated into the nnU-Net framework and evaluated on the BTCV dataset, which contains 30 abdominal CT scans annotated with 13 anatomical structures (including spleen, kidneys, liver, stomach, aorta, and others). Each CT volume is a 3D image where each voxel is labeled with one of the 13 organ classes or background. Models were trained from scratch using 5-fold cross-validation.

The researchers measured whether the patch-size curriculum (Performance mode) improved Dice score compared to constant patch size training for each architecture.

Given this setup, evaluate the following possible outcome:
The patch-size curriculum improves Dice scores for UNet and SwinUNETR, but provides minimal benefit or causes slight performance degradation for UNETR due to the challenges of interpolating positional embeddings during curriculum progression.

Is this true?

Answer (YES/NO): NO